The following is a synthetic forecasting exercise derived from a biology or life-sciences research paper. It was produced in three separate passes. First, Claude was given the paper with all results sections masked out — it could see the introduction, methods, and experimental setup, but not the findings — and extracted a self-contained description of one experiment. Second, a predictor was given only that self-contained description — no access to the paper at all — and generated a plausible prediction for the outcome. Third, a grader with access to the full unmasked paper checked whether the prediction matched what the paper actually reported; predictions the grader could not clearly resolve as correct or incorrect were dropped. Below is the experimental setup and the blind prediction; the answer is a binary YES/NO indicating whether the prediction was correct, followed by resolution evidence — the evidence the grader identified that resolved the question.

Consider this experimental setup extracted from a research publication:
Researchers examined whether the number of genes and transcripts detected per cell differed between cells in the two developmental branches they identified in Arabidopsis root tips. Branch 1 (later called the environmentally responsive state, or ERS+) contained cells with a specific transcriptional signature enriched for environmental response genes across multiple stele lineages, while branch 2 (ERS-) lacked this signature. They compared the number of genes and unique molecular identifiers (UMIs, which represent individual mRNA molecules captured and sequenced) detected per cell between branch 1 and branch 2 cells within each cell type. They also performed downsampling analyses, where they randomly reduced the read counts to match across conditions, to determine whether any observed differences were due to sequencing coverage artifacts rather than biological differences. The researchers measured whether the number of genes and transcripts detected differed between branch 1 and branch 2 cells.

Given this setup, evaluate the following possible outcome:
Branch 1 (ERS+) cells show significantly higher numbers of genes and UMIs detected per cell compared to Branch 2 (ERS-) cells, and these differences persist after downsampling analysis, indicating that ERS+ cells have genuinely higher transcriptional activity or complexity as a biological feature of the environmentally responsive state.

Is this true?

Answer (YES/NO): YES